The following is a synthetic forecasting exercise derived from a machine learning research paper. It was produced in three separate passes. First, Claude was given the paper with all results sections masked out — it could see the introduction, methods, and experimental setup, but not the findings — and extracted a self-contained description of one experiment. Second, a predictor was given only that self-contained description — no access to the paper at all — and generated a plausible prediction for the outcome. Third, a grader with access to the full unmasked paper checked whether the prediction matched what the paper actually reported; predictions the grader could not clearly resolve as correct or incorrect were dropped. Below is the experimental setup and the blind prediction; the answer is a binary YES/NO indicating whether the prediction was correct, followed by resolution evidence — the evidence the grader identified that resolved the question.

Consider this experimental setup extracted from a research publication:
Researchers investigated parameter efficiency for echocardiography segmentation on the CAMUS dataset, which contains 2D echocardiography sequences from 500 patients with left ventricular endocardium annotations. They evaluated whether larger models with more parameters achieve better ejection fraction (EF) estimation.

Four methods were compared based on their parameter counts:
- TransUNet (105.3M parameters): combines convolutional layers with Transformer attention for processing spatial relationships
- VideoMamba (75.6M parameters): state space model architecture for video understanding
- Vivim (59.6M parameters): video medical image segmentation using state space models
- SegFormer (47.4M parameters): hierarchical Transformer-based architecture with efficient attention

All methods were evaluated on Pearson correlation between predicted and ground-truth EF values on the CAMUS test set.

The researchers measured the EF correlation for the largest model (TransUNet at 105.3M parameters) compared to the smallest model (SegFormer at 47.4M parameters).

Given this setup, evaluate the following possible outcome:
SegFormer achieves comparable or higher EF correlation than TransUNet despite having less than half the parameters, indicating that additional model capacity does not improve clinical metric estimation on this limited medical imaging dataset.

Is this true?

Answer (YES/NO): NO